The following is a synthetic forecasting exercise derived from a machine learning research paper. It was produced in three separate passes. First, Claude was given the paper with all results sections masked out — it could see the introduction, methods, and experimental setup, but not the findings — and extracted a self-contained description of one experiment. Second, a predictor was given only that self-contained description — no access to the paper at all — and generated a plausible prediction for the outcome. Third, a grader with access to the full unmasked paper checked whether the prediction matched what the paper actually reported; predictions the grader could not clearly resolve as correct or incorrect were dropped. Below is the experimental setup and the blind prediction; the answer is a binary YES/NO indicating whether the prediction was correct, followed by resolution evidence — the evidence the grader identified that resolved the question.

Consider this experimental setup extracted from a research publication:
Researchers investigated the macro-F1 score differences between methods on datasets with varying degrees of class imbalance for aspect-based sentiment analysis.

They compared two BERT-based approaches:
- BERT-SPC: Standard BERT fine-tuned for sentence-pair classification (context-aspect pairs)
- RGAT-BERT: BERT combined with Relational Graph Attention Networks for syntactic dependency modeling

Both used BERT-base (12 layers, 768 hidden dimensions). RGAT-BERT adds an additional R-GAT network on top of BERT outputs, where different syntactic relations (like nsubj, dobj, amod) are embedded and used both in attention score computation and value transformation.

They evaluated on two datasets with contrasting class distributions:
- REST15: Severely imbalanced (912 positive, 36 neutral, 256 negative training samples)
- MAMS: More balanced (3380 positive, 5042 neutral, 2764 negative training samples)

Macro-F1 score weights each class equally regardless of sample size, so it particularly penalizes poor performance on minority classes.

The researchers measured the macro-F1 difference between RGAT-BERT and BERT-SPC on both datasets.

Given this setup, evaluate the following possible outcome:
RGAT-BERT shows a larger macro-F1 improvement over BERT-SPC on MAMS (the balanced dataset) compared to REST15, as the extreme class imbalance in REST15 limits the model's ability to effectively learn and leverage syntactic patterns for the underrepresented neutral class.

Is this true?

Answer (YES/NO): NO